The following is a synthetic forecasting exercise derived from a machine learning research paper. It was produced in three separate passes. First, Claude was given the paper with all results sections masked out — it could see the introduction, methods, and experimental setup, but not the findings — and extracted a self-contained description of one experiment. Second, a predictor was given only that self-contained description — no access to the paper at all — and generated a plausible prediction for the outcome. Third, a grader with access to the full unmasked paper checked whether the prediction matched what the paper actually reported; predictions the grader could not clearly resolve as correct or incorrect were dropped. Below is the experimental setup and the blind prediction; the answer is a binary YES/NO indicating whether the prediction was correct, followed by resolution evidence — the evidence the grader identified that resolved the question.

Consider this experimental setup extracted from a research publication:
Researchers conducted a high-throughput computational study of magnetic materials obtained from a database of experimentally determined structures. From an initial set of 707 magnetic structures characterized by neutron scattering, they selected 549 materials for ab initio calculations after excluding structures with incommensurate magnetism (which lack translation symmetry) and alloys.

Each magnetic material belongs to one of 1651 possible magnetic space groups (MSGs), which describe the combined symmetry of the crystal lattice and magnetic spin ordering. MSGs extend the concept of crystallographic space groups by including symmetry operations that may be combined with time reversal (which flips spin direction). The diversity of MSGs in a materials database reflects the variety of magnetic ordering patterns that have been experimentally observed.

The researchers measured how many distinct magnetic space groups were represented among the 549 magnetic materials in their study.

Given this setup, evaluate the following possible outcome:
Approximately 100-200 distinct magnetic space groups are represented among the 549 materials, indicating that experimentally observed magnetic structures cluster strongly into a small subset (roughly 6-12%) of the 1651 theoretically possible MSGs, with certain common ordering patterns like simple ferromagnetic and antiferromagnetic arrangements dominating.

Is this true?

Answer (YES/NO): NO